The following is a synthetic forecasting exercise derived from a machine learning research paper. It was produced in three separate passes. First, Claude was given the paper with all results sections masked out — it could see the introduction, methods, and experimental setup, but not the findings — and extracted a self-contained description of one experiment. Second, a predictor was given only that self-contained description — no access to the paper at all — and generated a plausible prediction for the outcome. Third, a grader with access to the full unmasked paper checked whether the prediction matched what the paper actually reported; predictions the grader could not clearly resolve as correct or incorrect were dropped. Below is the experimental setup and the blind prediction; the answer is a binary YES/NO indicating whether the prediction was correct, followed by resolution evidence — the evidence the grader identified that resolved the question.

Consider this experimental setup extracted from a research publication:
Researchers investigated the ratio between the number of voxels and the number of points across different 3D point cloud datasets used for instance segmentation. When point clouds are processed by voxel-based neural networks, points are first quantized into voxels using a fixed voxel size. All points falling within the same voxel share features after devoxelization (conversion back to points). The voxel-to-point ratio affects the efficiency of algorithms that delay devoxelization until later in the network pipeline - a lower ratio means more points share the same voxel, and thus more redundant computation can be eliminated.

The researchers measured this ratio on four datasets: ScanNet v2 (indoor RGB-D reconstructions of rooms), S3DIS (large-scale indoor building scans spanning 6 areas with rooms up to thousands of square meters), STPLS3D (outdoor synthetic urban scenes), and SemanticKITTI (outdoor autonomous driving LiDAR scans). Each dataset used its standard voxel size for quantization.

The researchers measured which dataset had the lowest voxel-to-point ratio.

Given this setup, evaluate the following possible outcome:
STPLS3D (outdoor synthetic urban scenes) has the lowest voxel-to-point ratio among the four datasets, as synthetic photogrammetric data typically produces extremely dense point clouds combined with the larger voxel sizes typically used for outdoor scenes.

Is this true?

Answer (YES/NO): NO